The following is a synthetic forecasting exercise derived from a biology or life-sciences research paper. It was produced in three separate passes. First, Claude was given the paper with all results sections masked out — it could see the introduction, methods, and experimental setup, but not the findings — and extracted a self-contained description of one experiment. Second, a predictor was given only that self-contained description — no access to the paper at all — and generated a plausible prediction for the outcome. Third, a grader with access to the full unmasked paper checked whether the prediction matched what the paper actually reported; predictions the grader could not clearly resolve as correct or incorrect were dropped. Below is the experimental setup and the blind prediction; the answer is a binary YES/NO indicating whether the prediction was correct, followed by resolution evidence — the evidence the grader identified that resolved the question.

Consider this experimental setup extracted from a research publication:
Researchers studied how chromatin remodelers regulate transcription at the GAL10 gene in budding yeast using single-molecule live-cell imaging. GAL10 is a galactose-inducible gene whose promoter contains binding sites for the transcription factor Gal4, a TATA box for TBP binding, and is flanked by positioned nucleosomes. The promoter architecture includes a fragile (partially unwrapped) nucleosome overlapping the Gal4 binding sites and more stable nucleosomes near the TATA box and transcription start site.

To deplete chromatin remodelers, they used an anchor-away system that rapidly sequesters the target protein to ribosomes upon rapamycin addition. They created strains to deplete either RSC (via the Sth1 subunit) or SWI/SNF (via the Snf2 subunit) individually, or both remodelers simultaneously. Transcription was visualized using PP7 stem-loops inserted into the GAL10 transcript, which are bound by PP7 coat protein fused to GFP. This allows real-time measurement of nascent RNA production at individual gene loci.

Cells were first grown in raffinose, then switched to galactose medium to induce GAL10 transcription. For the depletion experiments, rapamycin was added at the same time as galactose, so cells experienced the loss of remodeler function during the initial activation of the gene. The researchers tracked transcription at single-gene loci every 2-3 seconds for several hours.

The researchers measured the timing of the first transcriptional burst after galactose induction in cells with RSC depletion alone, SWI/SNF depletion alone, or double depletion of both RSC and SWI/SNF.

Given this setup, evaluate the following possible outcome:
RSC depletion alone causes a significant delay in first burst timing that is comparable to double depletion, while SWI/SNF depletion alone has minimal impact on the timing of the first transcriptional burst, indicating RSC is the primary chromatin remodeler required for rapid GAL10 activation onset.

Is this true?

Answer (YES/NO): NO